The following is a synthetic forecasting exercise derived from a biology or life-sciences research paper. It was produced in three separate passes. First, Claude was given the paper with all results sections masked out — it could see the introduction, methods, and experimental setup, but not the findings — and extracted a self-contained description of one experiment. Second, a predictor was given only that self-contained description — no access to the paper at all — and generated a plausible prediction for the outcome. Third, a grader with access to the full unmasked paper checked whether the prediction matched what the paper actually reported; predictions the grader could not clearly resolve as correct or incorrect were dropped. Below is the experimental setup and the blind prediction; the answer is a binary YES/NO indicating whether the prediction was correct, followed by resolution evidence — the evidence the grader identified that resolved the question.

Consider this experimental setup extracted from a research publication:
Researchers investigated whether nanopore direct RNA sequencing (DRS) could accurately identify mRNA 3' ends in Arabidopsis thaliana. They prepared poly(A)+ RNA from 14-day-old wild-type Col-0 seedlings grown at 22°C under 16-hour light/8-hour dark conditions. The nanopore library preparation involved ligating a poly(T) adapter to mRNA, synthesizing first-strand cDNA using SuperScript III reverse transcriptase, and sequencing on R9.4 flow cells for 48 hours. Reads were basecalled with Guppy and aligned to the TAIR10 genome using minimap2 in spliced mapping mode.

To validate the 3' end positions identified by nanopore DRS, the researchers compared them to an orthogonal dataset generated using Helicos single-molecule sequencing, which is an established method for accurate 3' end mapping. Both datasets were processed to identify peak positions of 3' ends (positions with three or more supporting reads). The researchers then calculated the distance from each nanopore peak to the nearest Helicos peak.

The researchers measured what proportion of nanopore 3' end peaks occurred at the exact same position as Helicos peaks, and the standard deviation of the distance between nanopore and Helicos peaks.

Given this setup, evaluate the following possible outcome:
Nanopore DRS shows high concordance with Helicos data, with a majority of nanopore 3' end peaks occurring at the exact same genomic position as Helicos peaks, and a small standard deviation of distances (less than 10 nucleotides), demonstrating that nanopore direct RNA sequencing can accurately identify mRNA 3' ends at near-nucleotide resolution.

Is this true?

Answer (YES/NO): NO